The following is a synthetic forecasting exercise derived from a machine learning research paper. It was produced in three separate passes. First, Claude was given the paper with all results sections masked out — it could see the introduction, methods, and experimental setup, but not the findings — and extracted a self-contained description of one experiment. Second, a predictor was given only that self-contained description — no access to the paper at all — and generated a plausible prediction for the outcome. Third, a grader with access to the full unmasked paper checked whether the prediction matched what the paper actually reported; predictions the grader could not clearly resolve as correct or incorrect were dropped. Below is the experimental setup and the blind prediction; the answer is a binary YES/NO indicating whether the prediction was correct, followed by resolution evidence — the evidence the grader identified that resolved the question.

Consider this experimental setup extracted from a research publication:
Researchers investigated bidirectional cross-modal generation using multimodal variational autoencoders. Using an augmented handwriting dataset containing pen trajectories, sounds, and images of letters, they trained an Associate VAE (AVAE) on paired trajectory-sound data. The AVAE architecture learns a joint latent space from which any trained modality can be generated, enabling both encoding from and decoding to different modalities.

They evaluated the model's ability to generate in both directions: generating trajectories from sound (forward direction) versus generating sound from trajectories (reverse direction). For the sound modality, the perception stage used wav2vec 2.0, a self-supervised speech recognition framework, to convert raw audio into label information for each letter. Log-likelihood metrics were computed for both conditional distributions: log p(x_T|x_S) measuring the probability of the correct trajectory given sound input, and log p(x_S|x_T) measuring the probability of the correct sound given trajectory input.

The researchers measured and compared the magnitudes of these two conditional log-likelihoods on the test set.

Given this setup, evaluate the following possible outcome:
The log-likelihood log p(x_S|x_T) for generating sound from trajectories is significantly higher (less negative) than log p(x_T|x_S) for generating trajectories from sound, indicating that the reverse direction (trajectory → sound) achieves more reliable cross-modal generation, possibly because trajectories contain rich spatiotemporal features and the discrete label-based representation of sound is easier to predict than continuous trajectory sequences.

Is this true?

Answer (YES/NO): YES